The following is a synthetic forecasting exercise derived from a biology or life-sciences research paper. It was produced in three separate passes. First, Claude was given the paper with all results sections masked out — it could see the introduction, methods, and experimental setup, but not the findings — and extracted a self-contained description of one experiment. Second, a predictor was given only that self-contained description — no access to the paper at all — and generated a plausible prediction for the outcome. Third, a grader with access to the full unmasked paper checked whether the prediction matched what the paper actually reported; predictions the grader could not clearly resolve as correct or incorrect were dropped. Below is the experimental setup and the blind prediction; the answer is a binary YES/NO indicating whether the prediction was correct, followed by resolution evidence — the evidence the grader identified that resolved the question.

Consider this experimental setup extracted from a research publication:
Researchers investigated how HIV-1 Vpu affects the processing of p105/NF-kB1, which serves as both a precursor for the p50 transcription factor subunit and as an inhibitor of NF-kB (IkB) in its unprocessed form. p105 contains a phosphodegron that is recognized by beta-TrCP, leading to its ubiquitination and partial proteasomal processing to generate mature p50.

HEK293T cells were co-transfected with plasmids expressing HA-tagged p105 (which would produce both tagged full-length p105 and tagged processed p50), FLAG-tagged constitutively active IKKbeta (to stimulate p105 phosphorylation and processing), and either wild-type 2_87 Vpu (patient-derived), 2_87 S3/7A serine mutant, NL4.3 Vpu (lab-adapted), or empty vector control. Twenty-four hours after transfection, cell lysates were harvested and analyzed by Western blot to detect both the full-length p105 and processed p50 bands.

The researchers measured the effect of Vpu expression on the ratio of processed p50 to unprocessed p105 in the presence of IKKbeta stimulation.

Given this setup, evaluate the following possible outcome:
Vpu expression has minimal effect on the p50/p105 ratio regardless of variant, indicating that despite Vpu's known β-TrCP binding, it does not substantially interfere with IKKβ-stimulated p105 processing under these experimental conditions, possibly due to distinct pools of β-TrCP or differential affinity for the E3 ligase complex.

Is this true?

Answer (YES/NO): NO